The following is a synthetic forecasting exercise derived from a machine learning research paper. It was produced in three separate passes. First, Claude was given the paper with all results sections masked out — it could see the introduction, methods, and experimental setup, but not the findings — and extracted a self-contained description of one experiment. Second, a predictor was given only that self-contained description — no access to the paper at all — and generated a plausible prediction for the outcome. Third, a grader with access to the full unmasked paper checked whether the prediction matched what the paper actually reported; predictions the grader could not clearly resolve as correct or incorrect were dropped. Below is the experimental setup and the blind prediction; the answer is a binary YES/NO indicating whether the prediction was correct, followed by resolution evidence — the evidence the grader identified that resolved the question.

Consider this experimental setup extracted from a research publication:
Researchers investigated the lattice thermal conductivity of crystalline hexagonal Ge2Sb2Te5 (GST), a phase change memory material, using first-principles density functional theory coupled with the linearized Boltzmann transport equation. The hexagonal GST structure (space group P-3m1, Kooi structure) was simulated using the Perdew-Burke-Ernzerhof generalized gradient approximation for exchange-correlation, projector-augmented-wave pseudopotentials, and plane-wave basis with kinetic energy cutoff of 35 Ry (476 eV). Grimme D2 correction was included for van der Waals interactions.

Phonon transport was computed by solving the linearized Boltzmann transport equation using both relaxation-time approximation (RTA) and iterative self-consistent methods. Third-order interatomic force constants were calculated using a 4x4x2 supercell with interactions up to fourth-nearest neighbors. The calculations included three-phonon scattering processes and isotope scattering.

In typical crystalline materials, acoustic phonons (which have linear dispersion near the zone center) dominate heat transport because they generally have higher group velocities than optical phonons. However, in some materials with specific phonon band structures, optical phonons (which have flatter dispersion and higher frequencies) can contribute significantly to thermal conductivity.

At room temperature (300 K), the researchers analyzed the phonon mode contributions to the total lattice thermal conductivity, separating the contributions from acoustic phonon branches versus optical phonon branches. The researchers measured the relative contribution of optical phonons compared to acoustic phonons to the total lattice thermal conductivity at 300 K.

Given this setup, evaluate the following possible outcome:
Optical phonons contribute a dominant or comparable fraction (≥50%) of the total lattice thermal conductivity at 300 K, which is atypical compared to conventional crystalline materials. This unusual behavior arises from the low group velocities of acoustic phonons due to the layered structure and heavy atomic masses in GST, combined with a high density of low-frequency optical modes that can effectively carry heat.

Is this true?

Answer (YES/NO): NO